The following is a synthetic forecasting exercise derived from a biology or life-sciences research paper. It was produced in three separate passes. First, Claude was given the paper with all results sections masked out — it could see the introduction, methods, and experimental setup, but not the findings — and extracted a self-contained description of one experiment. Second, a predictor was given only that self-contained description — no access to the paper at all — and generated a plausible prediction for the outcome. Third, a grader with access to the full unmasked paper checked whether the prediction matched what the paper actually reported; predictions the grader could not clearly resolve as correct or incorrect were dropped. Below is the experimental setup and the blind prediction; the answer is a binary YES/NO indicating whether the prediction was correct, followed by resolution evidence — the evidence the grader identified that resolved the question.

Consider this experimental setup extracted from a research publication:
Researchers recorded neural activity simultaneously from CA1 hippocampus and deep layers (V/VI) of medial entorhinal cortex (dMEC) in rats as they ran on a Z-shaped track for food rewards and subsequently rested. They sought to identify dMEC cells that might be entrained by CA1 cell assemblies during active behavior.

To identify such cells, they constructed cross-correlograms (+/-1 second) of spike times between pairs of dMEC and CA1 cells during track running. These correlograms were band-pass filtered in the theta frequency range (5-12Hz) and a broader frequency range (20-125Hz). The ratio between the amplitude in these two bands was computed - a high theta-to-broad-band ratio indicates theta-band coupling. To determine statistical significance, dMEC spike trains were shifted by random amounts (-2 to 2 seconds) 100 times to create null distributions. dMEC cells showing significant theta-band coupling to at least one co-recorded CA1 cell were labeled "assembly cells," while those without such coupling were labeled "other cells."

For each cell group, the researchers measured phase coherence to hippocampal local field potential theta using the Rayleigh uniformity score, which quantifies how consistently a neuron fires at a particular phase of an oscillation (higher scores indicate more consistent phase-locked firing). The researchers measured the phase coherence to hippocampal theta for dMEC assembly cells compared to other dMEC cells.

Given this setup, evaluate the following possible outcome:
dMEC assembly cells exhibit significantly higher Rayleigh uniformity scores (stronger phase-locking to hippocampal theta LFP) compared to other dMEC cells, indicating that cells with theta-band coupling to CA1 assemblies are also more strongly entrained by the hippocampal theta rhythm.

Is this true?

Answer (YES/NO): NO